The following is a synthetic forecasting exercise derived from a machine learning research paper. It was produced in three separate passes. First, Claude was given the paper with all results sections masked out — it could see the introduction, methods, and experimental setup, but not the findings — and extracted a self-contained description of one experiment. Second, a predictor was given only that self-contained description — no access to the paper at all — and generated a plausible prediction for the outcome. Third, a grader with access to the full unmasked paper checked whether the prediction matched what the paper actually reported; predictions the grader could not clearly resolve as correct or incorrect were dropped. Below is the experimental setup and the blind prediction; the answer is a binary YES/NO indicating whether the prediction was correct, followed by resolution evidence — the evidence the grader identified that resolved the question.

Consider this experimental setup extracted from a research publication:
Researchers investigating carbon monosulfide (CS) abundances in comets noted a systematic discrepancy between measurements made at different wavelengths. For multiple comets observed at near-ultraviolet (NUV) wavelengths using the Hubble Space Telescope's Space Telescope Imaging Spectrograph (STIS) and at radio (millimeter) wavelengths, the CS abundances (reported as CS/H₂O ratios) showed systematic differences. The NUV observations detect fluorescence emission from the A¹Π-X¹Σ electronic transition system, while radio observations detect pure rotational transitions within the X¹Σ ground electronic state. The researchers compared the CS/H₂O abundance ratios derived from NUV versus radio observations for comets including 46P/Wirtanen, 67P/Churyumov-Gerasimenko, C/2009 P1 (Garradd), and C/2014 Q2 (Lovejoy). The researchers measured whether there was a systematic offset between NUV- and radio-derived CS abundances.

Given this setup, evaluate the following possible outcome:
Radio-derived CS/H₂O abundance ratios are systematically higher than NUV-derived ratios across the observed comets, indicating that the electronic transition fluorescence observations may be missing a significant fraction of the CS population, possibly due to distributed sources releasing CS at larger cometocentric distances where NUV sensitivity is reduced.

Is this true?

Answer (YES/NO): NO